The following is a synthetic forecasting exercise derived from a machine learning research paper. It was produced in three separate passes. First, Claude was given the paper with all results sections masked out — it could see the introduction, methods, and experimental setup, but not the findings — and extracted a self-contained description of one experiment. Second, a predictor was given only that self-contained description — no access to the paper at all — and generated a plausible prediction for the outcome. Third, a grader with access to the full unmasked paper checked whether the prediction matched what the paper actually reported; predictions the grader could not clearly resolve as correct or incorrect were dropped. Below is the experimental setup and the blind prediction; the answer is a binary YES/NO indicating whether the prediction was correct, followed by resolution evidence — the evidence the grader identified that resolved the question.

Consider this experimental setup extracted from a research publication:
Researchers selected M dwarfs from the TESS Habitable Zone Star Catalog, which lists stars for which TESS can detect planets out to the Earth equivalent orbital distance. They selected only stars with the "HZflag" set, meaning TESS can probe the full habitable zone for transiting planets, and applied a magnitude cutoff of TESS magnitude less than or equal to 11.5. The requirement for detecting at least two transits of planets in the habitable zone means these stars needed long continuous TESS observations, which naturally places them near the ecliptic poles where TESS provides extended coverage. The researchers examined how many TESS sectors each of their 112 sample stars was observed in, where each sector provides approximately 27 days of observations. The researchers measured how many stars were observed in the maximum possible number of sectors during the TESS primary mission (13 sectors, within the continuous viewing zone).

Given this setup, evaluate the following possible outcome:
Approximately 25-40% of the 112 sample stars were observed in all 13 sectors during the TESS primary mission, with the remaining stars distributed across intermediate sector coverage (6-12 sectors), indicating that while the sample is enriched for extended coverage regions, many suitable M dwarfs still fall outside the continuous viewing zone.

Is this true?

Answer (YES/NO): NO